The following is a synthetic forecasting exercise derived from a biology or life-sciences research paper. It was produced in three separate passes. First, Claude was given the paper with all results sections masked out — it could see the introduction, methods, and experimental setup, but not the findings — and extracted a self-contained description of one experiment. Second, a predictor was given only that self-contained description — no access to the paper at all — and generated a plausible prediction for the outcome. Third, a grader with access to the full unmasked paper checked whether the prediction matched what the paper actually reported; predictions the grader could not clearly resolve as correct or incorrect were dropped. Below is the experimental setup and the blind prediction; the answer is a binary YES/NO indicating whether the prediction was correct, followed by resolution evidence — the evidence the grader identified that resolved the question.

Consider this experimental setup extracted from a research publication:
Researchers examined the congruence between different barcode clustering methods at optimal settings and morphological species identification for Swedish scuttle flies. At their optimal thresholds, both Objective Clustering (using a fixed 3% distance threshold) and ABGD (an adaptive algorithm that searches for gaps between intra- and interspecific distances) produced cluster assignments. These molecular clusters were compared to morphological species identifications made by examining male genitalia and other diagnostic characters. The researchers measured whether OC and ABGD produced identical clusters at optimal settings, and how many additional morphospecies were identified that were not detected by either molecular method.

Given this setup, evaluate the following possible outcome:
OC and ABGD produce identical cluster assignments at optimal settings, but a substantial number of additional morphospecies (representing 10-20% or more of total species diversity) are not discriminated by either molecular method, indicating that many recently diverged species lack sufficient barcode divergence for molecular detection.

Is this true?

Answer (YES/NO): YES